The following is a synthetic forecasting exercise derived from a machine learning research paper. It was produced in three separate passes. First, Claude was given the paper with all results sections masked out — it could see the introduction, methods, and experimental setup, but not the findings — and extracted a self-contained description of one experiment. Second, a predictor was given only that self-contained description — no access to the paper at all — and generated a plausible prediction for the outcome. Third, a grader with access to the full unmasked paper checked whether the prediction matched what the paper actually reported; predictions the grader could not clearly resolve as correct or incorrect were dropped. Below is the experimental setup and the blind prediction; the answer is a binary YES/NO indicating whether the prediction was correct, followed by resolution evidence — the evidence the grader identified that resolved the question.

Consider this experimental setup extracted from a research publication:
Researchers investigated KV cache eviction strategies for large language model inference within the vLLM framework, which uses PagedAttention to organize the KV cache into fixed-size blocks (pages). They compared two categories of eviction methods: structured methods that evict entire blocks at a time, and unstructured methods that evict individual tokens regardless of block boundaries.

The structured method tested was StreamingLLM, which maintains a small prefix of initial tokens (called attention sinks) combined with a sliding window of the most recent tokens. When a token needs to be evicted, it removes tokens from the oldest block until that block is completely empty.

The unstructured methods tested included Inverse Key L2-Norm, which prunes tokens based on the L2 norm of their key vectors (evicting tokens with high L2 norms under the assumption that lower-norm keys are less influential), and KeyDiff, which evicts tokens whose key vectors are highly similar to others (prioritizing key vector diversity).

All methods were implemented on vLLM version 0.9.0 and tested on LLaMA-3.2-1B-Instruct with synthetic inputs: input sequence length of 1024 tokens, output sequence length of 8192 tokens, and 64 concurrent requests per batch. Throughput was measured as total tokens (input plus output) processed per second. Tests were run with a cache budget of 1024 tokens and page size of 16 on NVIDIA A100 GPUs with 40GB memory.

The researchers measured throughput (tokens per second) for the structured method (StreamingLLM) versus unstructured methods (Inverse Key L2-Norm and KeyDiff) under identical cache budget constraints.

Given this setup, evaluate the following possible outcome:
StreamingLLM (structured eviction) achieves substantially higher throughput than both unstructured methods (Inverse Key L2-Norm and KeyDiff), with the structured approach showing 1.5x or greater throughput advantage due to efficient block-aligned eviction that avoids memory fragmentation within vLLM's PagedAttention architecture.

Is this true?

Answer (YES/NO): NO